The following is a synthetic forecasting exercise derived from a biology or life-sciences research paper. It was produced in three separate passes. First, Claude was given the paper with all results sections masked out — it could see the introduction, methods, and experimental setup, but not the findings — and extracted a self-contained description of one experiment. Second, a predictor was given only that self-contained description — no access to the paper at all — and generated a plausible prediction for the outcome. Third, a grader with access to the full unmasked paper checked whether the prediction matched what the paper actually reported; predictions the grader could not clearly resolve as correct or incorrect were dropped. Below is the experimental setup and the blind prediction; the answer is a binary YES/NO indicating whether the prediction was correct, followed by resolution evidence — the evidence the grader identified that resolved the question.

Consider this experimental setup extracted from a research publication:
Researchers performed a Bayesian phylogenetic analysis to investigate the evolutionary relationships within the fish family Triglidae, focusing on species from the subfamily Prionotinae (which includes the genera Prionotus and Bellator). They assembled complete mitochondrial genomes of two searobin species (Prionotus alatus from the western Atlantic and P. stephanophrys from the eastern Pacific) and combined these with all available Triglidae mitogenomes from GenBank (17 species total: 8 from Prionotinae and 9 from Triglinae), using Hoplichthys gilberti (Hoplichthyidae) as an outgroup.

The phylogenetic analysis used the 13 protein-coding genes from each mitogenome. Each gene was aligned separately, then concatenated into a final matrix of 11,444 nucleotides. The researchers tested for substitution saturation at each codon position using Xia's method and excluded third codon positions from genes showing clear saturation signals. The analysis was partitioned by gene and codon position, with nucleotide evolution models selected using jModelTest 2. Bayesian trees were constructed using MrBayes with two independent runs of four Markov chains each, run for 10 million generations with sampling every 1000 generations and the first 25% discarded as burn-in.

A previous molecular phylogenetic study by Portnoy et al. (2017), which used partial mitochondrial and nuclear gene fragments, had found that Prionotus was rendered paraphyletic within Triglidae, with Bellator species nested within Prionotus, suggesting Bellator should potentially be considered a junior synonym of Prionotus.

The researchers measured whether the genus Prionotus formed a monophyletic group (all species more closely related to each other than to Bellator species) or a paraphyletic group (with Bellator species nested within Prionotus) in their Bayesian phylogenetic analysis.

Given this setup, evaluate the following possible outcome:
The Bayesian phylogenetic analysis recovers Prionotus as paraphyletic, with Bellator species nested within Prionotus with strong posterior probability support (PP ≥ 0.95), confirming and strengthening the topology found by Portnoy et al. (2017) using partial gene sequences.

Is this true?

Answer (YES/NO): NO